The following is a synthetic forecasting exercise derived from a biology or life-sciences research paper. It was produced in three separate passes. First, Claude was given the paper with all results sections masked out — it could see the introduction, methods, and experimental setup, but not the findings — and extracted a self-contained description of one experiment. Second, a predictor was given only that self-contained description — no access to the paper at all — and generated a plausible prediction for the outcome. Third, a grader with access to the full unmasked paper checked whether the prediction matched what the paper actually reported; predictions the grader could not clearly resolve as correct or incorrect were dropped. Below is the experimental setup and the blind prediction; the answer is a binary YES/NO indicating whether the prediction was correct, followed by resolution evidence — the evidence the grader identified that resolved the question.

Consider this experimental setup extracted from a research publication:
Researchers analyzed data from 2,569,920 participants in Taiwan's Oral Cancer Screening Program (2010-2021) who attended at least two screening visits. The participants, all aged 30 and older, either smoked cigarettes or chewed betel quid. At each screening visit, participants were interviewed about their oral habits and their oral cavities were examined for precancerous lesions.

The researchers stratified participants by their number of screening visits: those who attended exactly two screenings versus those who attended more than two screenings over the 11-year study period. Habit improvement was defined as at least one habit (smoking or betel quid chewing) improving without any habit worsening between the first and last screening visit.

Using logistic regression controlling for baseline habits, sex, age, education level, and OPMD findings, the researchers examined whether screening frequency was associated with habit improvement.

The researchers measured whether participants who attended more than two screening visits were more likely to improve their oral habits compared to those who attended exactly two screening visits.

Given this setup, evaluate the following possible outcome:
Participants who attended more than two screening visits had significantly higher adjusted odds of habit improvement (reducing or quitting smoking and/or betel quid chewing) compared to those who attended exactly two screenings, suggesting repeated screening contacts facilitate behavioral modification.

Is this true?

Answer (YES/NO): YES